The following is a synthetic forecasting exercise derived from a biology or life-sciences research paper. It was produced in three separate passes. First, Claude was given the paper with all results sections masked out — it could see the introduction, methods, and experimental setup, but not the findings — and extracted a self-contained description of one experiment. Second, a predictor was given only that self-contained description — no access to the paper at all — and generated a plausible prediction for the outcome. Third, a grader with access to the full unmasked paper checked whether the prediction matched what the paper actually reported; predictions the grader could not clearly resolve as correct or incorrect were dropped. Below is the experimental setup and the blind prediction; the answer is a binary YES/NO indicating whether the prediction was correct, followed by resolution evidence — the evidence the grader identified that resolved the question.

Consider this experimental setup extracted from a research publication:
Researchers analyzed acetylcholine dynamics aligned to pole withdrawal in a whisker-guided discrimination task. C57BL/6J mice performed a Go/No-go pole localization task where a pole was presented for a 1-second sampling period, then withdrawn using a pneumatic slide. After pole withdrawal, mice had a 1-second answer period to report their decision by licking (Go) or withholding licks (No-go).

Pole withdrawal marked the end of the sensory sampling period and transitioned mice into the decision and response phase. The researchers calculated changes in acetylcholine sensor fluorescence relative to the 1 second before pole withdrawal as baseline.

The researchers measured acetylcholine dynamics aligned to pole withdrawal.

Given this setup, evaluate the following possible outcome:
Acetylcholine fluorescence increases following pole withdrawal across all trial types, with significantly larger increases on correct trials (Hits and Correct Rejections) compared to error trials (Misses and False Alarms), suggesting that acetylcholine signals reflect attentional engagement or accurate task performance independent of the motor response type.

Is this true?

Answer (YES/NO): NO